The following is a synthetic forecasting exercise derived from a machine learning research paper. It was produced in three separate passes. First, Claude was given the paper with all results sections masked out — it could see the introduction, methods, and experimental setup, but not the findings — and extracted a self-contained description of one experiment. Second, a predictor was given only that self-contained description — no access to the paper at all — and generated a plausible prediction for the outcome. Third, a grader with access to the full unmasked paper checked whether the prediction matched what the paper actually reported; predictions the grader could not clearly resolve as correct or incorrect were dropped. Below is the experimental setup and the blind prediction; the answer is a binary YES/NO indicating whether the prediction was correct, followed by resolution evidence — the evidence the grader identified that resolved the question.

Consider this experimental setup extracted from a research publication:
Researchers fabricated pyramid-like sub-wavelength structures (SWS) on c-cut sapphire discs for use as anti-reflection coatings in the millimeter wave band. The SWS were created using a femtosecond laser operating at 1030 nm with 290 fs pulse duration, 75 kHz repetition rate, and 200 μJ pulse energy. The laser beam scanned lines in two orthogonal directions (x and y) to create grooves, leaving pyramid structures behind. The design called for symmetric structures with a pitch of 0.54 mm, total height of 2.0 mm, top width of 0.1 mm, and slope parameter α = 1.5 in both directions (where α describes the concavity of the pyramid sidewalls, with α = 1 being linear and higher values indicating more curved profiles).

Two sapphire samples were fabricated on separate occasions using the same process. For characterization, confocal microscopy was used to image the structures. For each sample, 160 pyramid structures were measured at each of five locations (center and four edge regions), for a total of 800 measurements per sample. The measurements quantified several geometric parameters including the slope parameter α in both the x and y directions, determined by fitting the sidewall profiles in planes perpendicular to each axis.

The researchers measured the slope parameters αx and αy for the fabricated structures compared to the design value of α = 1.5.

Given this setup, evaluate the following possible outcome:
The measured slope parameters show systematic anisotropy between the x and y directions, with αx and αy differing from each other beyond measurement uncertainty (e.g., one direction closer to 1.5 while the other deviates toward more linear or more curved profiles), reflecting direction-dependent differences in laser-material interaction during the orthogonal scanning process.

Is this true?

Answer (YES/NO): YES